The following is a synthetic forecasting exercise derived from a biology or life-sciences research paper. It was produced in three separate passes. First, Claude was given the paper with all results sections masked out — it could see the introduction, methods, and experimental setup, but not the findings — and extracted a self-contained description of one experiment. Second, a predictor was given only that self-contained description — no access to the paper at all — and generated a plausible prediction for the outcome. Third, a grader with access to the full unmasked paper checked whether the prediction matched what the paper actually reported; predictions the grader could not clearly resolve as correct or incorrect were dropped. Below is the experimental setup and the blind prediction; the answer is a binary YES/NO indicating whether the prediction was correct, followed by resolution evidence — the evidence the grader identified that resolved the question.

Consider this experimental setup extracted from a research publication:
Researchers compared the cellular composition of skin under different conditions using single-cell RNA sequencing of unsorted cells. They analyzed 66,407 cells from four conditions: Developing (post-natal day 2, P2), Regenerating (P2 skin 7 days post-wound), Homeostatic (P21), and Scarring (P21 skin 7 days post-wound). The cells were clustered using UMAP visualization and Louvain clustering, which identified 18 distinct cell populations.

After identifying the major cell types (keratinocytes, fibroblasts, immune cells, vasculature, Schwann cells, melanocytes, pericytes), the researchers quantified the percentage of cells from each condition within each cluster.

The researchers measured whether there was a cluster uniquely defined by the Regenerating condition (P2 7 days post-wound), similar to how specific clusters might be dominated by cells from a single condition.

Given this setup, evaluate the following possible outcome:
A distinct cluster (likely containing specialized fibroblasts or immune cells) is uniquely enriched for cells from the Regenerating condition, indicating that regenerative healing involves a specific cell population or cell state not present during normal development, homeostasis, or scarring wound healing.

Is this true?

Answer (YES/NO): NO